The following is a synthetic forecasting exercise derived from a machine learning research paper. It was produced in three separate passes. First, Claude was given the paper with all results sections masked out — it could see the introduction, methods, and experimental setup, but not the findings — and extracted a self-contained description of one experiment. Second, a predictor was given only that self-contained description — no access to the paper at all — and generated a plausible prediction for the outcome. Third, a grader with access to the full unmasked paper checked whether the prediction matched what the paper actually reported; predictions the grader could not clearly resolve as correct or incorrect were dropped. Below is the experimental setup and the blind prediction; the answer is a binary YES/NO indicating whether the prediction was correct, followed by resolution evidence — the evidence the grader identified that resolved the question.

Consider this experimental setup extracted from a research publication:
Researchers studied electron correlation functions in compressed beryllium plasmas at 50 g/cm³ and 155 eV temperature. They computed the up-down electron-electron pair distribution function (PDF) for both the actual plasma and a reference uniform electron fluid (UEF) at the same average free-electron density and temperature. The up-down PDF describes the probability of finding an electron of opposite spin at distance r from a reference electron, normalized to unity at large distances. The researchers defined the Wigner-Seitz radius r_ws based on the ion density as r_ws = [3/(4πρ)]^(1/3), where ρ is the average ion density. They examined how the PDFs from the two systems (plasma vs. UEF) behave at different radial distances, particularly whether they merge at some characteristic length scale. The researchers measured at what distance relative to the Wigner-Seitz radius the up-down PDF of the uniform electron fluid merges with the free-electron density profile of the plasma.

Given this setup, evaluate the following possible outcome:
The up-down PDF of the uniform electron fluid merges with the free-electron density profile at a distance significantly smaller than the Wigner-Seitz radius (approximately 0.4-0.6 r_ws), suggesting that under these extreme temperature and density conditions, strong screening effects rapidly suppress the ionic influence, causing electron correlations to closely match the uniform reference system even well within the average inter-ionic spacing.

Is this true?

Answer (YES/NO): YES